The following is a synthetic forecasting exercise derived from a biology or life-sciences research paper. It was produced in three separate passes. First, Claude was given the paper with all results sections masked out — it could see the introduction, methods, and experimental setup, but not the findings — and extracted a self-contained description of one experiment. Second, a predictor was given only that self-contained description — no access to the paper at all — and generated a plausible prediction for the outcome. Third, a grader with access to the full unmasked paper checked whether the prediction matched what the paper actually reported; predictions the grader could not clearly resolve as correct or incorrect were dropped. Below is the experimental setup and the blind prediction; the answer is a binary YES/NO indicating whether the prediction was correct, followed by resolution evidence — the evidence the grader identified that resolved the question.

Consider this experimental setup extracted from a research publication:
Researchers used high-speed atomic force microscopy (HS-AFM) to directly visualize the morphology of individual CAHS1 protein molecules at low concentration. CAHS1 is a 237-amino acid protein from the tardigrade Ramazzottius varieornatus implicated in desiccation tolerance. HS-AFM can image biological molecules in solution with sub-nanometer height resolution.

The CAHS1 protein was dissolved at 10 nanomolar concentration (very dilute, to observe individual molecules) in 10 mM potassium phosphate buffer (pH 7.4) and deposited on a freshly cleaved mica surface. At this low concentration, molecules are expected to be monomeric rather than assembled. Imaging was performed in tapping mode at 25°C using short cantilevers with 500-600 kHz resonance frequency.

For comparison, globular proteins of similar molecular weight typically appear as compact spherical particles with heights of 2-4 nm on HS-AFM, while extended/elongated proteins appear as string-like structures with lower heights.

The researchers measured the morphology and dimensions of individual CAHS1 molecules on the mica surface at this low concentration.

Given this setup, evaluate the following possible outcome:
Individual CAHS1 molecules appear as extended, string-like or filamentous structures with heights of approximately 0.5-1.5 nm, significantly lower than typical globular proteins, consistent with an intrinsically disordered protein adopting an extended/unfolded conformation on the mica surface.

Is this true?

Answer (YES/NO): NO